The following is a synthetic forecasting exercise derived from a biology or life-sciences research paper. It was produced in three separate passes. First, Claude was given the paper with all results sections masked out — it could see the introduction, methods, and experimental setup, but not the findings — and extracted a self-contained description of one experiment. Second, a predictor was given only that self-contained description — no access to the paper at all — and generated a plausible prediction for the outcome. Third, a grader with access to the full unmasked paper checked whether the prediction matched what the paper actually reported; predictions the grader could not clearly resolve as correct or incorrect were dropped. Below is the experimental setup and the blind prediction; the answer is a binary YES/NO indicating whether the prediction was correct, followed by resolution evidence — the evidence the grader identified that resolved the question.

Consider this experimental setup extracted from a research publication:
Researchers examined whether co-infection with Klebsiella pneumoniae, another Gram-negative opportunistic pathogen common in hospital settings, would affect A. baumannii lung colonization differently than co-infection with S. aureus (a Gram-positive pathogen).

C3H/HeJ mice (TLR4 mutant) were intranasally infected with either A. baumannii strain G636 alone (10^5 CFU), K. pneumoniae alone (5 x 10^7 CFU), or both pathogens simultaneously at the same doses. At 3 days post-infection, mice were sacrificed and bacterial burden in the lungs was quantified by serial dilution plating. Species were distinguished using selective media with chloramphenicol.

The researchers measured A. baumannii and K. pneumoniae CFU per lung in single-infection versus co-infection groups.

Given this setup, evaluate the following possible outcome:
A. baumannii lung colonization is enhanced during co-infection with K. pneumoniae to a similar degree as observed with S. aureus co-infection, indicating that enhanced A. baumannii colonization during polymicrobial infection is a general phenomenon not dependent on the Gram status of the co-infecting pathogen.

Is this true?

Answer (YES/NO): NO